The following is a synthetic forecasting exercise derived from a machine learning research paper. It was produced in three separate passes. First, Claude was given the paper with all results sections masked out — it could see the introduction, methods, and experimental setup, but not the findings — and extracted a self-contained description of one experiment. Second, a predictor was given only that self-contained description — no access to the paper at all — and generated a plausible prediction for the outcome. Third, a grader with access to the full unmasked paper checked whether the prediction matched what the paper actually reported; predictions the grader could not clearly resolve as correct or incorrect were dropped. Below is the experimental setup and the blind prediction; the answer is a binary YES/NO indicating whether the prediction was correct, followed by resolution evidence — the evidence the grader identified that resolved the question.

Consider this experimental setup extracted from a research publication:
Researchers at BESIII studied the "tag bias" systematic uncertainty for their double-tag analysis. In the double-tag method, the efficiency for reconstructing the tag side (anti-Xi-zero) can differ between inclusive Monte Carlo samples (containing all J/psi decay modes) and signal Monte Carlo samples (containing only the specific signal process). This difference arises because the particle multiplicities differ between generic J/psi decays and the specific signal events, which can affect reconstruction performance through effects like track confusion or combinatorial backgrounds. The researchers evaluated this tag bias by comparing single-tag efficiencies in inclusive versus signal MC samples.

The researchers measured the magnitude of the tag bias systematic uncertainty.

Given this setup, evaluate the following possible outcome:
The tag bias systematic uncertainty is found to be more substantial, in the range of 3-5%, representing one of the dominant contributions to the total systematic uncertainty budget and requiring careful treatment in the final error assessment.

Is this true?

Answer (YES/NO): NO